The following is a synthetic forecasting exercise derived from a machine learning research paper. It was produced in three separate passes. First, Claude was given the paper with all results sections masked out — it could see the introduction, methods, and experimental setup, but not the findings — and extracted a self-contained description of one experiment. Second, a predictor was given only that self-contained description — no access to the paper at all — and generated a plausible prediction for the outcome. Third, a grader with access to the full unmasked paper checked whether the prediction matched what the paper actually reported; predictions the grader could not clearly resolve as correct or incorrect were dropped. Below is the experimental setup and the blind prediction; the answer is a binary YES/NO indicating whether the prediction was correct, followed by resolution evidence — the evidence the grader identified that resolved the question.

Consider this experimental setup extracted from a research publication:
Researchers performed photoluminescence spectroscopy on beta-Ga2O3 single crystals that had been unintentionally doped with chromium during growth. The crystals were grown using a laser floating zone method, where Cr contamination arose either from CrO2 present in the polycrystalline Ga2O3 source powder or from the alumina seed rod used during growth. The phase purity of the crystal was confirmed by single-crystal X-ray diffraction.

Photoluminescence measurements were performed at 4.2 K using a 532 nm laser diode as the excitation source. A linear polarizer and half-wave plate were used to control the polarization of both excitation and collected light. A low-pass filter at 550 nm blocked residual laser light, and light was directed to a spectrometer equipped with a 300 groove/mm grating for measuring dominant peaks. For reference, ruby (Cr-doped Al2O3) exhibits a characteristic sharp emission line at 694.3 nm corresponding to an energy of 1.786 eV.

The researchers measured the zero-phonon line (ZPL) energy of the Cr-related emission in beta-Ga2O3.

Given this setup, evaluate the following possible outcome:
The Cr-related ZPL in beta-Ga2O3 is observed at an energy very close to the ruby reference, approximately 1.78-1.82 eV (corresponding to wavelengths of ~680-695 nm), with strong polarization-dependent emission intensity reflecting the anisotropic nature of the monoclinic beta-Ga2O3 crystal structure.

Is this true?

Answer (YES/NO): YES